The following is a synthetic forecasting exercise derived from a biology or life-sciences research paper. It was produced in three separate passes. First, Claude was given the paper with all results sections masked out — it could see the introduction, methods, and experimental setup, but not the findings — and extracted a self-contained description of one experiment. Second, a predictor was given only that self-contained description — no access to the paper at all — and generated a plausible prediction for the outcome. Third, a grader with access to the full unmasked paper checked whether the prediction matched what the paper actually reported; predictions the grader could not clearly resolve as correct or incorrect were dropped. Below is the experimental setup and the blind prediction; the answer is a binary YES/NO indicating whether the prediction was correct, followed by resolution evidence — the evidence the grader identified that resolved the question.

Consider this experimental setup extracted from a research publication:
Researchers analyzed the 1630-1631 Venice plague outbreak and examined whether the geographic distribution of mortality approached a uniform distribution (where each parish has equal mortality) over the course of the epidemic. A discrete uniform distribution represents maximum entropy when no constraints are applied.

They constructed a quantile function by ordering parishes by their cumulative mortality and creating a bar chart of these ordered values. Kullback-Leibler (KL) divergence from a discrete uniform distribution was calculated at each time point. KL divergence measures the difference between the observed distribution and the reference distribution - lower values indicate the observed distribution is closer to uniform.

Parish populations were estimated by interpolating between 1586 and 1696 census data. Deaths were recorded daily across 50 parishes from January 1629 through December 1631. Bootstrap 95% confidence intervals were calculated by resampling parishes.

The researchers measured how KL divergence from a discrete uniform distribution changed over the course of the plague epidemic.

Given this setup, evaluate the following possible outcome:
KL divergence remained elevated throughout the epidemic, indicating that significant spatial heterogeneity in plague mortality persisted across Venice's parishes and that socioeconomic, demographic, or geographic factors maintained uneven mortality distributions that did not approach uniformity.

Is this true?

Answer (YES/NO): NO